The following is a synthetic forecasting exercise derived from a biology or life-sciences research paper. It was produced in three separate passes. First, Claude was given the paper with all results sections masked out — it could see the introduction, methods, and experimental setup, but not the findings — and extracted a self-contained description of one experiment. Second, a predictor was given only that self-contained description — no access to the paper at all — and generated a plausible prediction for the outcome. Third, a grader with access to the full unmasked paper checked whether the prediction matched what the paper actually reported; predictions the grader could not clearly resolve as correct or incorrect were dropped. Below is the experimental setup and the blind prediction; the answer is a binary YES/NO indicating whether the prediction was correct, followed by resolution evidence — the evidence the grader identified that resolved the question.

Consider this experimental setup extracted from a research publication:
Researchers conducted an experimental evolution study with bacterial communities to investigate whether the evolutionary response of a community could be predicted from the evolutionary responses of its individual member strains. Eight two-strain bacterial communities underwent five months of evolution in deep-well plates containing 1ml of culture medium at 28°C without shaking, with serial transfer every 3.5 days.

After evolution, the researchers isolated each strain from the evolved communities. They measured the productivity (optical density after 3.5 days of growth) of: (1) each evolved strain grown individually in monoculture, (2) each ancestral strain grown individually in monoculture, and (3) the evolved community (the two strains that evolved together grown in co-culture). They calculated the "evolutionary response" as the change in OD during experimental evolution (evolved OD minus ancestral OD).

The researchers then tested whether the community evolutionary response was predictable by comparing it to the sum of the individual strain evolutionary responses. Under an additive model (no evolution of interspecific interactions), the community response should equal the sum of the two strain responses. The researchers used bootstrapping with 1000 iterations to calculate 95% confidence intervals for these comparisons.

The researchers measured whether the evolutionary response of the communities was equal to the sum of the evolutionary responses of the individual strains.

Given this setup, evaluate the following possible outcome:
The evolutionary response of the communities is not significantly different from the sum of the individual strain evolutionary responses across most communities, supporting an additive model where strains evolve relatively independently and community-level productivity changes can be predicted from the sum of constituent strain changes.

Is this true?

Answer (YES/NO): NO